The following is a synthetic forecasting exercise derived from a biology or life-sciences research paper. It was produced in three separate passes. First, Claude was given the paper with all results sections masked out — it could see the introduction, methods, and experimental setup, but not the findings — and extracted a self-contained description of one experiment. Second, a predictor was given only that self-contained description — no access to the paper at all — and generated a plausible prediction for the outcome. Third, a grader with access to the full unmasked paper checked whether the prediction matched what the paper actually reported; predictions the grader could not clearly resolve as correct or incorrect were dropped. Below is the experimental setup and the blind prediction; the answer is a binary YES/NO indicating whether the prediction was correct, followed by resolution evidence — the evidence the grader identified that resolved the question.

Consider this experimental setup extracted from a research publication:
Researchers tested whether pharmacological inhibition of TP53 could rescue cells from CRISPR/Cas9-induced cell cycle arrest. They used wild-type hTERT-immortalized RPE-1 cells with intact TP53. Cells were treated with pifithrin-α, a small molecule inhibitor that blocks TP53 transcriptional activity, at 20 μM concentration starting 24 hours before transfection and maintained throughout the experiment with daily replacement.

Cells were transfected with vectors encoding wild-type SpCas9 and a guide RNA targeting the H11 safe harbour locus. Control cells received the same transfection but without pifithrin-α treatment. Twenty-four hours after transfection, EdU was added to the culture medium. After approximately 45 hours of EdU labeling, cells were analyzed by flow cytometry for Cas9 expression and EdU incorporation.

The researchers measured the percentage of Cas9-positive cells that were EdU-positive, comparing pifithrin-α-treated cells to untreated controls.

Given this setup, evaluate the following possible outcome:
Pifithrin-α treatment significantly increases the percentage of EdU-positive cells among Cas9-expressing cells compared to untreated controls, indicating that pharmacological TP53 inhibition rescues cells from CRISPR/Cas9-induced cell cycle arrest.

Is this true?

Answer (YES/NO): NO